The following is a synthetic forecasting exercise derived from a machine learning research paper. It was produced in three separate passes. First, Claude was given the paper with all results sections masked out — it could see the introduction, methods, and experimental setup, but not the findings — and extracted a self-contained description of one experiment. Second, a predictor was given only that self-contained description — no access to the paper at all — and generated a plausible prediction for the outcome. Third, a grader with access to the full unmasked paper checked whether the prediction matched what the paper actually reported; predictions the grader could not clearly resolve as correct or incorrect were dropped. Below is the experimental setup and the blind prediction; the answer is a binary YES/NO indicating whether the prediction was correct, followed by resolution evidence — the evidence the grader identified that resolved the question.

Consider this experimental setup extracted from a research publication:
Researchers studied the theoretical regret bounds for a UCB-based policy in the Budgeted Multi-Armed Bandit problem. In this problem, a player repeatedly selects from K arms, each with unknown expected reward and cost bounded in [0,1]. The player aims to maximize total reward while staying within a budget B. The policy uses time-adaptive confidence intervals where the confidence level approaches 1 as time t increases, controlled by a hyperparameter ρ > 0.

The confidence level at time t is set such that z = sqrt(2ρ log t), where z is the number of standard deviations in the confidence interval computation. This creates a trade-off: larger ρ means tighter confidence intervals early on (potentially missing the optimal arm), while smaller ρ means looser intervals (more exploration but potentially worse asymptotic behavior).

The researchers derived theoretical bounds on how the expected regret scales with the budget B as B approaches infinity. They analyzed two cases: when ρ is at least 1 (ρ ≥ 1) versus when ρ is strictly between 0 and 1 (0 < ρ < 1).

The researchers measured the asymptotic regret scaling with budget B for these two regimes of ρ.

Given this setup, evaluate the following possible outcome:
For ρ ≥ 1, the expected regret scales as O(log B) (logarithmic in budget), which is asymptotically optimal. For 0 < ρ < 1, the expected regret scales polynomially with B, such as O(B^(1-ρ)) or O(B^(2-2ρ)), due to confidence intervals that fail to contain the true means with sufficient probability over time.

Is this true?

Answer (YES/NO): YES